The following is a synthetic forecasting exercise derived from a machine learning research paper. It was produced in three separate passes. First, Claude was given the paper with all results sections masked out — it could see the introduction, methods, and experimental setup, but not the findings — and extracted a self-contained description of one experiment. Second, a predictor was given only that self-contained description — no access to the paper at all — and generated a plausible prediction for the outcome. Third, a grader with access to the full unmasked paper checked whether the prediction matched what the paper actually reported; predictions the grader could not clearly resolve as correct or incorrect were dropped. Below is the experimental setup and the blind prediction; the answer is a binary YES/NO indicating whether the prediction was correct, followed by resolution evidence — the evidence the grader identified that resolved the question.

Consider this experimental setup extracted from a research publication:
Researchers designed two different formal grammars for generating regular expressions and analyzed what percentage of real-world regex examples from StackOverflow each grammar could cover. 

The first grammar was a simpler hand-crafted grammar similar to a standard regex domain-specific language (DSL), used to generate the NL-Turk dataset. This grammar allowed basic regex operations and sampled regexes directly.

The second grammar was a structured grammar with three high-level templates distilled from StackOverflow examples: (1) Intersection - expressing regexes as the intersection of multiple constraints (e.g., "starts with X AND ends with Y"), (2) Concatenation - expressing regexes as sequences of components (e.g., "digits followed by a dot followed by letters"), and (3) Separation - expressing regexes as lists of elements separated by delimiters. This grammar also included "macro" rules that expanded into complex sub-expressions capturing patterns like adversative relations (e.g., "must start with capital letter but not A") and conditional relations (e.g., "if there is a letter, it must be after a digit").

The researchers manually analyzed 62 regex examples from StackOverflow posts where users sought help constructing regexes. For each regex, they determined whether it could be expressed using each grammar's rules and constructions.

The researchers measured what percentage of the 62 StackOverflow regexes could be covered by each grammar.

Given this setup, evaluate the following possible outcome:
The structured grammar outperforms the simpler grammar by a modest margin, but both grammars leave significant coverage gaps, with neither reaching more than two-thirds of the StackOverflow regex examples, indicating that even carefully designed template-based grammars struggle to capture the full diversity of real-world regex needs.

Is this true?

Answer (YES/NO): NO